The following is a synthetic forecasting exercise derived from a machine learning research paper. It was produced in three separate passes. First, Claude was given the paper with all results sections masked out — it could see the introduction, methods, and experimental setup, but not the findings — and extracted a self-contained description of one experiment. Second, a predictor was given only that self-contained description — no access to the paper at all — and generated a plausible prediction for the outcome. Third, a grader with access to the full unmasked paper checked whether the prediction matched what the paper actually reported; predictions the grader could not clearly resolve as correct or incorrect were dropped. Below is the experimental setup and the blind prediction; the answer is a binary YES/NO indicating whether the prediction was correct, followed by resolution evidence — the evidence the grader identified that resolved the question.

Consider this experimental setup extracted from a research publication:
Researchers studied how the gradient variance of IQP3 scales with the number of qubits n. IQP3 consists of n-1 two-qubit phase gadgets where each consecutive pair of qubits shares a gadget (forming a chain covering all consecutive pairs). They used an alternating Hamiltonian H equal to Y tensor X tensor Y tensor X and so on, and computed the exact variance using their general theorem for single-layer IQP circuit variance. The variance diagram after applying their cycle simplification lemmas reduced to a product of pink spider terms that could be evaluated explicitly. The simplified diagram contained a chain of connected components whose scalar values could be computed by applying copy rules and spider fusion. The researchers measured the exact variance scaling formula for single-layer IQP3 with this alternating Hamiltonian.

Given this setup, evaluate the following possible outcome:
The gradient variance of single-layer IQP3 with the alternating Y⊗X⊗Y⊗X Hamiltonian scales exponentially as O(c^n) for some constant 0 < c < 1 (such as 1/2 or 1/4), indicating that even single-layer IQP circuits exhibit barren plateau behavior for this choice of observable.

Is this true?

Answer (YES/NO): YES